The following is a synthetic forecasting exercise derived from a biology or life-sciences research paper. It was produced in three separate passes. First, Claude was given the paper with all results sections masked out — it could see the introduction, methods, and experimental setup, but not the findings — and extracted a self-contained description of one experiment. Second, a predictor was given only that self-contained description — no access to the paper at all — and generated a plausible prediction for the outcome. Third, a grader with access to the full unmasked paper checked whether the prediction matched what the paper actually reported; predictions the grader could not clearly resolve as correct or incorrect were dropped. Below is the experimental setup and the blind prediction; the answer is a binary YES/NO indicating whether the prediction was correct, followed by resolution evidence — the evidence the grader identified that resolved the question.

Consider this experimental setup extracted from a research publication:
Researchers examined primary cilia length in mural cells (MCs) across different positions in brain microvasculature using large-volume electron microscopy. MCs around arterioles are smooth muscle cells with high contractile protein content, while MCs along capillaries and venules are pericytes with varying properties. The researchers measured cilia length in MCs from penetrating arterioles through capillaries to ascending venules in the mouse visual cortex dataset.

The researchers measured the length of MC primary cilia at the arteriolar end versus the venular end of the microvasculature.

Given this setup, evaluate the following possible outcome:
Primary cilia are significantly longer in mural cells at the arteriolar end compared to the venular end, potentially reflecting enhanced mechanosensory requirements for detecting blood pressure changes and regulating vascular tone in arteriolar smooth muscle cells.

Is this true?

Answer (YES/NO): NO